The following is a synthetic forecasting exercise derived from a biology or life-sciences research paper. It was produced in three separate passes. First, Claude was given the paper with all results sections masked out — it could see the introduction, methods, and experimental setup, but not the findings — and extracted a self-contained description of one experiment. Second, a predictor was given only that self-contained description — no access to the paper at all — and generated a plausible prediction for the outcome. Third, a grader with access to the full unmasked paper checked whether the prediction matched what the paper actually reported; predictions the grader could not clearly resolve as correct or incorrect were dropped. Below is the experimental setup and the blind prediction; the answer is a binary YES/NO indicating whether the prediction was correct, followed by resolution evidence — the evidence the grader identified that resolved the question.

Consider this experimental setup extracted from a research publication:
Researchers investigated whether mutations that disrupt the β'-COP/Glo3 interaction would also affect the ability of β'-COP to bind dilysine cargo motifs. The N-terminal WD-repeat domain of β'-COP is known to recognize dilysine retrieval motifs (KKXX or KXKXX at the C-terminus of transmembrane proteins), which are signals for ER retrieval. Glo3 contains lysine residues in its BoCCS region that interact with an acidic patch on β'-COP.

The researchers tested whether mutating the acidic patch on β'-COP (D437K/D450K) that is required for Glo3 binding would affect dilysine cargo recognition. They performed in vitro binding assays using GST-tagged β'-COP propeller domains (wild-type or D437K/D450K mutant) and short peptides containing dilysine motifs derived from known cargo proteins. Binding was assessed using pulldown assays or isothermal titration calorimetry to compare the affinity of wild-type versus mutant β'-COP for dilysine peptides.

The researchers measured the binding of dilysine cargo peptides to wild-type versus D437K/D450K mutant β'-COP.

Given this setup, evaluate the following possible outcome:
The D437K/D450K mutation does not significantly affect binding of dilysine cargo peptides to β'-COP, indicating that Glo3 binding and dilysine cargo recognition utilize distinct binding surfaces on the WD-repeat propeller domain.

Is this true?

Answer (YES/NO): YES